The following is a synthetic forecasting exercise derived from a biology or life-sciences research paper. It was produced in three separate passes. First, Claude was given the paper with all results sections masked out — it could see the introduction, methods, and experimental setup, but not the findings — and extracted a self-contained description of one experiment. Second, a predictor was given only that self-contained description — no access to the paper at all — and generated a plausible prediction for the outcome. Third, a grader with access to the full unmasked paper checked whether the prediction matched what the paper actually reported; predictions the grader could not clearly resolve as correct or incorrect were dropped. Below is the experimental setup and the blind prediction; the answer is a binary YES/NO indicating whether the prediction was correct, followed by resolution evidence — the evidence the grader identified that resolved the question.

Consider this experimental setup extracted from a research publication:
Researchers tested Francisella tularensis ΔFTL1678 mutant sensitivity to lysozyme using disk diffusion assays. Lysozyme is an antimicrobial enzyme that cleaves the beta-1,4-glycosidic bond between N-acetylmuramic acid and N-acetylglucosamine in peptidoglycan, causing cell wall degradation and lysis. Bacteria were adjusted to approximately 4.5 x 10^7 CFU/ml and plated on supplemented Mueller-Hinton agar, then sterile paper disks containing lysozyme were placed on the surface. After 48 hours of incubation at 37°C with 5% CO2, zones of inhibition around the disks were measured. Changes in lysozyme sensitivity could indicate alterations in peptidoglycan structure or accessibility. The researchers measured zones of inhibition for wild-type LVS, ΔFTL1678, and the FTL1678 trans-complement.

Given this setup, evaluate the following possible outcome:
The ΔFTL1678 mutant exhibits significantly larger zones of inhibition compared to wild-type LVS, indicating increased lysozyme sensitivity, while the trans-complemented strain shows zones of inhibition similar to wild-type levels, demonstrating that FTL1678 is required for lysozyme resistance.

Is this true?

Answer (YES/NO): YES